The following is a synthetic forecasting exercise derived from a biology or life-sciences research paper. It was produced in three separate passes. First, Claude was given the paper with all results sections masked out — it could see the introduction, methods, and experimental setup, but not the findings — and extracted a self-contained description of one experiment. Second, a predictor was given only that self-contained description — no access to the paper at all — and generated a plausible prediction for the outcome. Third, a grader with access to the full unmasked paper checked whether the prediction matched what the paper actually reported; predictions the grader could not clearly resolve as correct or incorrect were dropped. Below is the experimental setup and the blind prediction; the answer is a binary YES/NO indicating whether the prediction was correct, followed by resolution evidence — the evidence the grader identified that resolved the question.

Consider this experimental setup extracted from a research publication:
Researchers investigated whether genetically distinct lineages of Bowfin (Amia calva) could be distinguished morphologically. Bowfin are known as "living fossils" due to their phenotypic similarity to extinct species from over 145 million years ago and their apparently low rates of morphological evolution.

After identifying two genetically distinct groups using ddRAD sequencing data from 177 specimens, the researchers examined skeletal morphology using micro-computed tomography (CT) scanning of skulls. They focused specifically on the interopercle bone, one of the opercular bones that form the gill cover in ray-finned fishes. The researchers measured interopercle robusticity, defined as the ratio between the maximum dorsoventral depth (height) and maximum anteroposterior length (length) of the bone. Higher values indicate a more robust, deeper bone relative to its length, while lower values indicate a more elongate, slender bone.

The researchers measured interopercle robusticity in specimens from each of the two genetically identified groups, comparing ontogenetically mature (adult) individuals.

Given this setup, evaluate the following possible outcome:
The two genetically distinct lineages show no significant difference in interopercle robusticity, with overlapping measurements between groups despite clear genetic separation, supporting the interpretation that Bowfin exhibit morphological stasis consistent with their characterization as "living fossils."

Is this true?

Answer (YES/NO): NO